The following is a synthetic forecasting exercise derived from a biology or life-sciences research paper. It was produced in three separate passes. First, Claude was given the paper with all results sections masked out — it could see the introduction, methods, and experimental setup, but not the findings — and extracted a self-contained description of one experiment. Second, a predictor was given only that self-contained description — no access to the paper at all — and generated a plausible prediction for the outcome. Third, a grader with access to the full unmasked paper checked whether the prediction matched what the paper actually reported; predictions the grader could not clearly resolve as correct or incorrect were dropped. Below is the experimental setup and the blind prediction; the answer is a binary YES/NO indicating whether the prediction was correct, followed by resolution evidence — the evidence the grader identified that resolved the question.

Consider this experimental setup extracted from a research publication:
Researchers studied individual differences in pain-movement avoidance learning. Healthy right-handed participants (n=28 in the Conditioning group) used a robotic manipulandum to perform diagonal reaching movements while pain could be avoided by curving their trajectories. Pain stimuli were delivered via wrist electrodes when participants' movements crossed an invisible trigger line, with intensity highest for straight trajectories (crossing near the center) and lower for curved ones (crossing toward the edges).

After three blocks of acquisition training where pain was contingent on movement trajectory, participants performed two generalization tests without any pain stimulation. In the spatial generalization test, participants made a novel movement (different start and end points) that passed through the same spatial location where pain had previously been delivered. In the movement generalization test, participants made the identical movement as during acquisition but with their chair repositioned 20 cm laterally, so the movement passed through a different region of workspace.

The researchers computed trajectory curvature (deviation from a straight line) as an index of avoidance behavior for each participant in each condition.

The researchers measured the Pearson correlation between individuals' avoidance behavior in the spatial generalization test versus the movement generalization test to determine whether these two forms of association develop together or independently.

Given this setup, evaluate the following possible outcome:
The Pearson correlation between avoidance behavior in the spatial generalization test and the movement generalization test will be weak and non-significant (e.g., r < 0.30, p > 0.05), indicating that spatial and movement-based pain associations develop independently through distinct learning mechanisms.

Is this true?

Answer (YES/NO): NO